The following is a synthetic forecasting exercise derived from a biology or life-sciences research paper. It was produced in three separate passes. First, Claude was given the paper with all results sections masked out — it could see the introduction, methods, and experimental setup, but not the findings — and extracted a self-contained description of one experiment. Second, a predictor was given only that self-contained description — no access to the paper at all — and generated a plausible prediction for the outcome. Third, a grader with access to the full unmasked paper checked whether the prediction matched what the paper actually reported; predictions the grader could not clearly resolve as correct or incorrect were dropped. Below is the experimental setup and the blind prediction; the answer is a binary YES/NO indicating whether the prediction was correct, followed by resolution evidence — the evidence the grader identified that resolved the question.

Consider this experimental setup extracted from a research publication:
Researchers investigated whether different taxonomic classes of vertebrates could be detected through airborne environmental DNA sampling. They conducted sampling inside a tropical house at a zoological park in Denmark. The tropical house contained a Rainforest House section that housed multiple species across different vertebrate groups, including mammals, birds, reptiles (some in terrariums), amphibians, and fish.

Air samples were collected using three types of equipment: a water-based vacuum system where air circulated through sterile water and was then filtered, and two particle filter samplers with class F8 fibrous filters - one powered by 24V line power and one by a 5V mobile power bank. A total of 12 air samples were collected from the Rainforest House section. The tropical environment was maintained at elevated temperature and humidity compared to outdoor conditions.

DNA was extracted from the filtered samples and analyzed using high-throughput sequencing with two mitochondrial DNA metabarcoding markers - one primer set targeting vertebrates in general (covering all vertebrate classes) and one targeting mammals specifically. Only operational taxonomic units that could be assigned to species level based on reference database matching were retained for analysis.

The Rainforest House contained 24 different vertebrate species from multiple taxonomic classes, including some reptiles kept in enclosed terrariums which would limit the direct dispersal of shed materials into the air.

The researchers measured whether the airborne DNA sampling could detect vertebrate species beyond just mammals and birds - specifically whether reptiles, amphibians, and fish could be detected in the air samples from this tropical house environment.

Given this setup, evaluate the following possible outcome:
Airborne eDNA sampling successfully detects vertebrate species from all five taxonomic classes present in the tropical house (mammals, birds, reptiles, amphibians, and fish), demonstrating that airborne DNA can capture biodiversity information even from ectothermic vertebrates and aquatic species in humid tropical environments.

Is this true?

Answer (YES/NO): YES